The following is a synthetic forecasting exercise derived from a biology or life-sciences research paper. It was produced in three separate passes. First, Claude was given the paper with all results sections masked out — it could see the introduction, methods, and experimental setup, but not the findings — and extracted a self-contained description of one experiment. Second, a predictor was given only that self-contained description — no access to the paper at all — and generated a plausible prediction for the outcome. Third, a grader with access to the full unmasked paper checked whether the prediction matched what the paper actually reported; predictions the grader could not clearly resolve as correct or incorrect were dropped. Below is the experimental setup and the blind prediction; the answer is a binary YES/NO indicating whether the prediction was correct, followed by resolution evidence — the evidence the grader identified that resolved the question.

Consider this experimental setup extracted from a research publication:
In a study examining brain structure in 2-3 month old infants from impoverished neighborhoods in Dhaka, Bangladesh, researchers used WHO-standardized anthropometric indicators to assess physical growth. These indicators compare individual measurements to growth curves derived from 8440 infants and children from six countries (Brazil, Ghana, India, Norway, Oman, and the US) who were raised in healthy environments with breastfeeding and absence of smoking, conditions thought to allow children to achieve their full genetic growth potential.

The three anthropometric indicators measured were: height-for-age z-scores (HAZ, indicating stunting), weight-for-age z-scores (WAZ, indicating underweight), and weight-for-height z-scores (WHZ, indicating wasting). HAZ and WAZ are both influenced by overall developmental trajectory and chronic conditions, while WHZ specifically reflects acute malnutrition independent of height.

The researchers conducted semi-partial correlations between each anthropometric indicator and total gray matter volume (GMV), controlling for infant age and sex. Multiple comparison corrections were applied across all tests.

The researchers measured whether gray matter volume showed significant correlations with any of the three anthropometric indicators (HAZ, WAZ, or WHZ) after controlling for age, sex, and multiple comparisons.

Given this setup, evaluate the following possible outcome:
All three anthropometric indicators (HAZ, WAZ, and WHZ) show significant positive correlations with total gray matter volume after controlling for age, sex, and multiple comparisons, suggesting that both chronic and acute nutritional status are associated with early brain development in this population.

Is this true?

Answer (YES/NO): NO